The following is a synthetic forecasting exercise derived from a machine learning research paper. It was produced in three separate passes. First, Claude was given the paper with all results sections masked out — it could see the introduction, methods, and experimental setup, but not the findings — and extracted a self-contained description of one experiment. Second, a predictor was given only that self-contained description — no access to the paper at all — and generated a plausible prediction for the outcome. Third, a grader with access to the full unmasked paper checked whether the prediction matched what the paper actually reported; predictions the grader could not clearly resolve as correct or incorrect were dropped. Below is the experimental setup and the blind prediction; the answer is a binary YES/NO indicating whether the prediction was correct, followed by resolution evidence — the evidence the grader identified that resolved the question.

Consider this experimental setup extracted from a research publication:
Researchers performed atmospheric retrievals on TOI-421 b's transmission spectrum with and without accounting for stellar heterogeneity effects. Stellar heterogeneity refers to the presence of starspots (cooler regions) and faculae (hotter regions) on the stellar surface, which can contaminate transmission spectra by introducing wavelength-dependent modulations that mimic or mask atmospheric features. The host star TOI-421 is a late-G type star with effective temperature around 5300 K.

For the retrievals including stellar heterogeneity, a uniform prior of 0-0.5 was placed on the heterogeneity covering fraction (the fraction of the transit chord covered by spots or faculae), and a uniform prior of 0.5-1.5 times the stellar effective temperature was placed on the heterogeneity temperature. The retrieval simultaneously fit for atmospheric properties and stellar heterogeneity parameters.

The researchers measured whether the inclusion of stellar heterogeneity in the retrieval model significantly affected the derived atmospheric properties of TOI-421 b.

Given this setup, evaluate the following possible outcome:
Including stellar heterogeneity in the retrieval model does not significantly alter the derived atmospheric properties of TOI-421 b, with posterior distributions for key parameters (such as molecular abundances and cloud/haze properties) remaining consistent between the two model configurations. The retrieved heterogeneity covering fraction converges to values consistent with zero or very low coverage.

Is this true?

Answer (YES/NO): NO